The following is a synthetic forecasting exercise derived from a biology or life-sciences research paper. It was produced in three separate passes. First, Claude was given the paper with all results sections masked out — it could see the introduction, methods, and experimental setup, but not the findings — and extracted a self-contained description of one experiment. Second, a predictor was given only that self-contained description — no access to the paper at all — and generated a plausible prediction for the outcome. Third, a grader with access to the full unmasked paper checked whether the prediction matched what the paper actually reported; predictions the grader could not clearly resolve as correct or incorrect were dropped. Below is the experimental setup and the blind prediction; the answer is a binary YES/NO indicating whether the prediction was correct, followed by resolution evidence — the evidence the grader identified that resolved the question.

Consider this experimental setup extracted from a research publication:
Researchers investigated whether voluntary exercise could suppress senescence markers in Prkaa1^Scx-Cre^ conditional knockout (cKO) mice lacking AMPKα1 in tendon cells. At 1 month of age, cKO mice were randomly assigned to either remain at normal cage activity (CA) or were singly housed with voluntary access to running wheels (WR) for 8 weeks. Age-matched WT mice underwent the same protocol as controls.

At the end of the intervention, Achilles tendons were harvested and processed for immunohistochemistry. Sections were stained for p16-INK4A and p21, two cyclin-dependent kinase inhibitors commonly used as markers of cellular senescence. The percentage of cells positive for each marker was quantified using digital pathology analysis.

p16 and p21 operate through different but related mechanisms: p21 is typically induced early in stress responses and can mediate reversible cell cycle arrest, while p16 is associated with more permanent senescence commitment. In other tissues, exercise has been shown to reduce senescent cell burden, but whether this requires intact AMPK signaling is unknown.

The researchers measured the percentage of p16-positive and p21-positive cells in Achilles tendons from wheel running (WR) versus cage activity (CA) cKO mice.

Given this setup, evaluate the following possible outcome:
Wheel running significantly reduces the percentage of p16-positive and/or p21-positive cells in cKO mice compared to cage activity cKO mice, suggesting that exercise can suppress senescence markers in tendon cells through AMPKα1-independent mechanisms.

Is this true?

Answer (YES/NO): YES